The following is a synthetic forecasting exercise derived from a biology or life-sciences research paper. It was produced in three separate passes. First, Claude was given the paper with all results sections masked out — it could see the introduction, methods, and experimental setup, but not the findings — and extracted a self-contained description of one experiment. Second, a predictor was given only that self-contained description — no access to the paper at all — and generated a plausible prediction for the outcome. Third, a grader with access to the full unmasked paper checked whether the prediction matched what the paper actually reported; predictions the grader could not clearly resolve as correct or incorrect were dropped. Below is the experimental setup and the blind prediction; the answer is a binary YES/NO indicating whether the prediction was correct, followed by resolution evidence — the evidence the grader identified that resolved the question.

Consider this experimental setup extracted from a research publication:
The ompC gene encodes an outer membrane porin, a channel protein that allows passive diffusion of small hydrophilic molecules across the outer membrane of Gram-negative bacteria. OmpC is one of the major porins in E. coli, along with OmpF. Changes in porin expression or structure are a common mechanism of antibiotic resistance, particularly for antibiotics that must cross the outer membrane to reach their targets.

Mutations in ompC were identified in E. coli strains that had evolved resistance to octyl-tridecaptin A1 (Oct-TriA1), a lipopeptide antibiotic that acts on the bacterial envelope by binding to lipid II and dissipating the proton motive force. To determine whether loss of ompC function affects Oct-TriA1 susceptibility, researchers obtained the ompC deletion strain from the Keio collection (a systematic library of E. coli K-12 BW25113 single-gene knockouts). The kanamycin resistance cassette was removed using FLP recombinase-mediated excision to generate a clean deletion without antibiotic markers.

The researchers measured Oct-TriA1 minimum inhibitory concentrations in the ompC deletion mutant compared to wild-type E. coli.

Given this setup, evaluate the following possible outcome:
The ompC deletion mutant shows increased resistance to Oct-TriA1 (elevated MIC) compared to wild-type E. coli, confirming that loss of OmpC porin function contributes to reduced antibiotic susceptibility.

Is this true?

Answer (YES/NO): YES